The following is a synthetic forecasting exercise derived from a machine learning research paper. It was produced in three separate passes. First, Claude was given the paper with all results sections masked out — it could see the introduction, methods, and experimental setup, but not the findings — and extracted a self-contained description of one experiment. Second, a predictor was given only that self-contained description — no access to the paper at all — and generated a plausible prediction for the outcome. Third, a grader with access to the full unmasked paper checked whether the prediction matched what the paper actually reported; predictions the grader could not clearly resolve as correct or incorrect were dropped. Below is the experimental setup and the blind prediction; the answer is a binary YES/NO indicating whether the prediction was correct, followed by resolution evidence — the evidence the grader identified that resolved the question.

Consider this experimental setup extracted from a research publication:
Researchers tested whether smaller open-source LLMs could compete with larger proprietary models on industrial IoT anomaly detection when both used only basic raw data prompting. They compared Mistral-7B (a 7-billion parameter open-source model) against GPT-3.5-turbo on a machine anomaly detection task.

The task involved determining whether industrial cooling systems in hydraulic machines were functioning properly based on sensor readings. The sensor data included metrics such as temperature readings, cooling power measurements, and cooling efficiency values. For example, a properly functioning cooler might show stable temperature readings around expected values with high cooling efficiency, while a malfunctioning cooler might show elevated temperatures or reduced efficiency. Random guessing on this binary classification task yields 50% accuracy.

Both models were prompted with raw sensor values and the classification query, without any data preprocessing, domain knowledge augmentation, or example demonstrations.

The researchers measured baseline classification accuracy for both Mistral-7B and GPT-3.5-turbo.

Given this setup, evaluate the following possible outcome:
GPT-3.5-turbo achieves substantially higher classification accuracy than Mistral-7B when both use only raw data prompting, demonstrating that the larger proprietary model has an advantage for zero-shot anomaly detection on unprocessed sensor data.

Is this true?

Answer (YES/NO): NO